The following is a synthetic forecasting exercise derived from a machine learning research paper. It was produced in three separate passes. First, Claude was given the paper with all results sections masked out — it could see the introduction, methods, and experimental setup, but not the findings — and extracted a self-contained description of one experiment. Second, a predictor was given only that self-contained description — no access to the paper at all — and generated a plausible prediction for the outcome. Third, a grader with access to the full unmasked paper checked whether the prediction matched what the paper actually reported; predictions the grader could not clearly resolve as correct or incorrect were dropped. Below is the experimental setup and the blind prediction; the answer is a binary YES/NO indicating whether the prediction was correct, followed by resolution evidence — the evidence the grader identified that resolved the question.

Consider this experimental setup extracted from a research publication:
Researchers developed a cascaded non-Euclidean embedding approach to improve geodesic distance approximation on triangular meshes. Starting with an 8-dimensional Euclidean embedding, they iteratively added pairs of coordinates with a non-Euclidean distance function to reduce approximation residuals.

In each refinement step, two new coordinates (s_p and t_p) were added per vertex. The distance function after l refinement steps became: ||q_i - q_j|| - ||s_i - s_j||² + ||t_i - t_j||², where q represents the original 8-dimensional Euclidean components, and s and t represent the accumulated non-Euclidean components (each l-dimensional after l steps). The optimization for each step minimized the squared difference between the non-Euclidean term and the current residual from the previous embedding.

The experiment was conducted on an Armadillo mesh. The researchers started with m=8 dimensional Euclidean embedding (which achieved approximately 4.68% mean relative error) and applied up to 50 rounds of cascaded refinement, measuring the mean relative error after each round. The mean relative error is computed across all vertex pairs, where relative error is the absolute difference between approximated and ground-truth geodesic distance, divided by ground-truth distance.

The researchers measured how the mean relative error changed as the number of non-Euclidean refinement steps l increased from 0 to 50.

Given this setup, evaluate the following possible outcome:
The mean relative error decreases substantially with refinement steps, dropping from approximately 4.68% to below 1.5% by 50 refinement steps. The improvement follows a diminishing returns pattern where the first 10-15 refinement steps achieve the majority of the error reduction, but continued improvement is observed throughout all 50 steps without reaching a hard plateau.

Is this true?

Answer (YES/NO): YES